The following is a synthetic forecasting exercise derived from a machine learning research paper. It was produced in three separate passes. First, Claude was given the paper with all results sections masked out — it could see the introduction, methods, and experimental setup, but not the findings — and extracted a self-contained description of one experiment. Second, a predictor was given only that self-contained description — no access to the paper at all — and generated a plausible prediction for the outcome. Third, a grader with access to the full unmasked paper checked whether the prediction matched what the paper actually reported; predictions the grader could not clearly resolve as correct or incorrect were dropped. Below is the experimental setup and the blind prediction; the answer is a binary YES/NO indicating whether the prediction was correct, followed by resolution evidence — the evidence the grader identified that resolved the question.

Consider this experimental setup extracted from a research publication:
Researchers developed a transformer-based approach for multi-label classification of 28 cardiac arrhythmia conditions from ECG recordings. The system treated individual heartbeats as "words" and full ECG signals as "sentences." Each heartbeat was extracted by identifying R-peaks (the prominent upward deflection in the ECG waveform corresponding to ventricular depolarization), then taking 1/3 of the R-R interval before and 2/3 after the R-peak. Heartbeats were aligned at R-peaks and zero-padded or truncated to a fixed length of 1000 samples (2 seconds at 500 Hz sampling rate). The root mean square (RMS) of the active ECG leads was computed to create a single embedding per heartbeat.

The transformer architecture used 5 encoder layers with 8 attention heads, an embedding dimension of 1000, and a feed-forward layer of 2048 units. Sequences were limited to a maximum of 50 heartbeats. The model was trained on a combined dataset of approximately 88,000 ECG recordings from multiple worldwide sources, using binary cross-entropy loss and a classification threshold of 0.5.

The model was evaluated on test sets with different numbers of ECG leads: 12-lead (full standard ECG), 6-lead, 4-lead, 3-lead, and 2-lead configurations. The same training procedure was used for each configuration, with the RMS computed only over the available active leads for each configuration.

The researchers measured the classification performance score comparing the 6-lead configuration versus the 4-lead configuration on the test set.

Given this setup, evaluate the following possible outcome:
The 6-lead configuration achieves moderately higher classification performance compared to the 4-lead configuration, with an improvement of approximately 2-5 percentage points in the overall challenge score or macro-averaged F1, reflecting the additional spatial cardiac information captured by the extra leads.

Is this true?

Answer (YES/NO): NO